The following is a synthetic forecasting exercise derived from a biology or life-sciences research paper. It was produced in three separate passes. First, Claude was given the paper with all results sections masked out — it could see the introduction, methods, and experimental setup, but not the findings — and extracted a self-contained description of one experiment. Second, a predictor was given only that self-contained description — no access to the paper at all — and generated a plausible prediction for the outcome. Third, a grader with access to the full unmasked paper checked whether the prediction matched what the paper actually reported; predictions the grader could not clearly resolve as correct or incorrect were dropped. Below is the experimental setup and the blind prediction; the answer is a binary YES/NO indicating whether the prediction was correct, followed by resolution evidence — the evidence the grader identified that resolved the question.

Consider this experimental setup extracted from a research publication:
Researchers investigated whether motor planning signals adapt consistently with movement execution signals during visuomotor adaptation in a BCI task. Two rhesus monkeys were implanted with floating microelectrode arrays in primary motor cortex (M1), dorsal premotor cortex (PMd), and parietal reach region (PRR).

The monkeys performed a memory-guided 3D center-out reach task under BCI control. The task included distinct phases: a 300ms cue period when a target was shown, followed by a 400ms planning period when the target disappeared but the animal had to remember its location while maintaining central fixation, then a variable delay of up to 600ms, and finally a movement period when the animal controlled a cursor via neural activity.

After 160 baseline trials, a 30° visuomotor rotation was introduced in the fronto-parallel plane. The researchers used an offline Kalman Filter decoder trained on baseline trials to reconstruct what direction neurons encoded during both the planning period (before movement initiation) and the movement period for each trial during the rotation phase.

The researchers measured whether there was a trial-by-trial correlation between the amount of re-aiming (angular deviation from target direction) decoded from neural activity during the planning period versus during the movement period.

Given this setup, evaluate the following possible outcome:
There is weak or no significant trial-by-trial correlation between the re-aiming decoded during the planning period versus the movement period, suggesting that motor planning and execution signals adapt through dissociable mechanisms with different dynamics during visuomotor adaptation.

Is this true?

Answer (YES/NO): NO